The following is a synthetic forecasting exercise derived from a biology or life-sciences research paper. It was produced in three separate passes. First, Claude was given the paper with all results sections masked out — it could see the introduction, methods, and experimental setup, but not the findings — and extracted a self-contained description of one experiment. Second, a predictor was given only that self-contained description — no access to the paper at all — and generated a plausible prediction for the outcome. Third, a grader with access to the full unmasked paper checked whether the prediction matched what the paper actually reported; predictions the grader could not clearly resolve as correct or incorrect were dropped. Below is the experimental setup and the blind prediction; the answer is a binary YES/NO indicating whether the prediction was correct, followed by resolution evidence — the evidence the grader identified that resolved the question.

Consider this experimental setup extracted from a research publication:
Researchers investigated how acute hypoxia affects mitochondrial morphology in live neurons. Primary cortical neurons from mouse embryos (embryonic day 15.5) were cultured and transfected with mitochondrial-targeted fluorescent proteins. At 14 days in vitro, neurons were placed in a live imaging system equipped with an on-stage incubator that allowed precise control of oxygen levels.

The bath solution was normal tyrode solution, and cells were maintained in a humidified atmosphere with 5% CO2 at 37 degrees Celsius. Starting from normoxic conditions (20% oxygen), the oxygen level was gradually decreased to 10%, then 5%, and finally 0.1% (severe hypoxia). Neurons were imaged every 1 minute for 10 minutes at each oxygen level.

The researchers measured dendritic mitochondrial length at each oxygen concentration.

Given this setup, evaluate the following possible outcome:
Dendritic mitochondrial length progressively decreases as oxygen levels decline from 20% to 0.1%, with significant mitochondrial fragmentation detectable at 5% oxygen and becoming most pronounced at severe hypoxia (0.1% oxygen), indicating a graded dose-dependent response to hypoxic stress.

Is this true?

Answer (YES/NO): YES